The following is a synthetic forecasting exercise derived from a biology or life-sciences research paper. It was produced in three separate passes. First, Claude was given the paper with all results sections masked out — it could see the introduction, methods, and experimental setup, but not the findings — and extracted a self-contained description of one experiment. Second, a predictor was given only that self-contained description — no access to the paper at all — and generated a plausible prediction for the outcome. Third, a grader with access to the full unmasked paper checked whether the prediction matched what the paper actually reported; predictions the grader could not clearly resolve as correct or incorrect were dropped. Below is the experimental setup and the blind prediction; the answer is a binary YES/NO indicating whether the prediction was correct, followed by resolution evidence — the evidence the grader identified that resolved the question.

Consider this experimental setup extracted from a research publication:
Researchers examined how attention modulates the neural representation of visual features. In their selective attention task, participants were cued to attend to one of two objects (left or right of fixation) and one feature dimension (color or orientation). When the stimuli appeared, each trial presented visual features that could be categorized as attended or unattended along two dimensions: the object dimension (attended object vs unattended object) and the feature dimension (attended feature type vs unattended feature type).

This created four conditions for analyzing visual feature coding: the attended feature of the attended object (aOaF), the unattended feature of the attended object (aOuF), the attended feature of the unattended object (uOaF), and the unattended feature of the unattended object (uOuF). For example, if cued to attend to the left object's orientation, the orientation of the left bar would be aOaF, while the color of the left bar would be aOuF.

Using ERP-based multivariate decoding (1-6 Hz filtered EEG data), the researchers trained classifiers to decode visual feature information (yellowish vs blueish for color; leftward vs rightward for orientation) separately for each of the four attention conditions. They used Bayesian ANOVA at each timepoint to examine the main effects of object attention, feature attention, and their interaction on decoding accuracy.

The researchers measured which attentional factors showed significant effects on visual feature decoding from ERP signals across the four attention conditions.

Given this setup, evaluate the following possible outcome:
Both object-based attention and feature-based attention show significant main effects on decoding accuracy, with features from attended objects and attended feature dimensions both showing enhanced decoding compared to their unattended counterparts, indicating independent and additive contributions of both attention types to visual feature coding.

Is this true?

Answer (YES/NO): NO